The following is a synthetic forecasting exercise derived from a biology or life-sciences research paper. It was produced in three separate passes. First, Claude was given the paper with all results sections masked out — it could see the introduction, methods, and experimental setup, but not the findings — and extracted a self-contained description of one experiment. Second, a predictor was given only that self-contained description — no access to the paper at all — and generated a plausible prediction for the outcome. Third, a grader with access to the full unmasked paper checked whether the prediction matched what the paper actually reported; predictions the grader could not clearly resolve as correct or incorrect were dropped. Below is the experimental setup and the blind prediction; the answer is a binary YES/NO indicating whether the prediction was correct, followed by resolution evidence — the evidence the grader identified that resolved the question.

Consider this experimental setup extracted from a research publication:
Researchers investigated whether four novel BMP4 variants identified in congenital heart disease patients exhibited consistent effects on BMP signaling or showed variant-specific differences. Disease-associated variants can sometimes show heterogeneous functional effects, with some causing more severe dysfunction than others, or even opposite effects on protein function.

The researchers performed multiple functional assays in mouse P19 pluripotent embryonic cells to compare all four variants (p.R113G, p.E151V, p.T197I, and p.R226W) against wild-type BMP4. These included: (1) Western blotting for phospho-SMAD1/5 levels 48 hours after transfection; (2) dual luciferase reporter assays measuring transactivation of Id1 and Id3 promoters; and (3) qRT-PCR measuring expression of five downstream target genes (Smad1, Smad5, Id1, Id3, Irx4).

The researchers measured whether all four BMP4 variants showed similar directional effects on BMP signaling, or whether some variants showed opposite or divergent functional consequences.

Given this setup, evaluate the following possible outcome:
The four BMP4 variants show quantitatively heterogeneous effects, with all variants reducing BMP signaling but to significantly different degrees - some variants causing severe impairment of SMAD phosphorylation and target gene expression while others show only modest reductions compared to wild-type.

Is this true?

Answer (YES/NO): NO